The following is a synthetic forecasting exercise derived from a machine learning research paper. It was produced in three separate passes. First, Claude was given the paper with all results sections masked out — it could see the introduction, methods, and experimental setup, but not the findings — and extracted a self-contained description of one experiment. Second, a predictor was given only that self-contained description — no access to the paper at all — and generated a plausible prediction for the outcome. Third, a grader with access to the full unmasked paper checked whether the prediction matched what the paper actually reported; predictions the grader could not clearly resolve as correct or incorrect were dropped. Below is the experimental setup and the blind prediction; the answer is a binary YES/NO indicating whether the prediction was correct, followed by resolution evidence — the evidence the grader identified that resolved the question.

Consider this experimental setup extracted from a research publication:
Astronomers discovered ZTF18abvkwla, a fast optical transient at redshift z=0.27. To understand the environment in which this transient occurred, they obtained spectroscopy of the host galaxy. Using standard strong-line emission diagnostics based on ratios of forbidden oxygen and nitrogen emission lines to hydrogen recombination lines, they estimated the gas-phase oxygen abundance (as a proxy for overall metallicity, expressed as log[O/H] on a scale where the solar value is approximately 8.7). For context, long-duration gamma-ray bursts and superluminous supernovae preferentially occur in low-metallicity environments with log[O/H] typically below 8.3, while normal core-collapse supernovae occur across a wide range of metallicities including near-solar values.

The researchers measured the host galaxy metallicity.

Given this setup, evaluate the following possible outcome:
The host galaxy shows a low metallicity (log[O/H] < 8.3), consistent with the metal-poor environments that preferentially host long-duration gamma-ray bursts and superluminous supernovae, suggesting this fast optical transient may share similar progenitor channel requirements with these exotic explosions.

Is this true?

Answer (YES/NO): NO